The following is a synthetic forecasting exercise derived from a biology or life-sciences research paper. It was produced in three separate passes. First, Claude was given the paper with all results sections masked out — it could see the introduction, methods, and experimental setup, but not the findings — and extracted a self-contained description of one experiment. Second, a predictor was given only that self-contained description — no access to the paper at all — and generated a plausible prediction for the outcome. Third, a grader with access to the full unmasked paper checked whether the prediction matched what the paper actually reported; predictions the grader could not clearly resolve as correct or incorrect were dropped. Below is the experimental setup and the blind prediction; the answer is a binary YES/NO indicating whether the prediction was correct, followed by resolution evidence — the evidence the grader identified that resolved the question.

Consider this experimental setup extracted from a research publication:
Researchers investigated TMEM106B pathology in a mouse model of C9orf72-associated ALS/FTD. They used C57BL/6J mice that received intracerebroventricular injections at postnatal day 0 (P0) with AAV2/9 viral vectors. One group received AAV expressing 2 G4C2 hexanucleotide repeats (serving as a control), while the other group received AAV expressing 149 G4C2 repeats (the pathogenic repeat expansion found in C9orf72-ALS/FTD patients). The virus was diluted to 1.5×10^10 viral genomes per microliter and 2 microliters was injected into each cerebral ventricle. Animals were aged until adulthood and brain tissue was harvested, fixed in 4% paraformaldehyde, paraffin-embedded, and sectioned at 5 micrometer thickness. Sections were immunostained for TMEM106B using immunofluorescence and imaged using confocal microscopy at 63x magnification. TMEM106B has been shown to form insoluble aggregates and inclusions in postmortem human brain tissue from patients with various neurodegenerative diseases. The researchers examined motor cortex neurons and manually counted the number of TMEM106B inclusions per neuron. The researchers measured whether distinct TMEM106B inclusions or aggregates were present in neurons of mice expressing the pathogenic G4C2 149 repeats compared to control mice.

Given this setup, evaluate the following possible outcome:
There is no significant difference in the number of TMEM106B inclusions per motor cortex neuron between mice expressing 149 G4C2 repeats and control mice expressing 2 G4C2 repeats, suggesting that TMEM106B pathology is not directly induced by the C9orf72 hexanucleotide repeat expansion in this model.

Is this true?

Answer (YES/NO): NO